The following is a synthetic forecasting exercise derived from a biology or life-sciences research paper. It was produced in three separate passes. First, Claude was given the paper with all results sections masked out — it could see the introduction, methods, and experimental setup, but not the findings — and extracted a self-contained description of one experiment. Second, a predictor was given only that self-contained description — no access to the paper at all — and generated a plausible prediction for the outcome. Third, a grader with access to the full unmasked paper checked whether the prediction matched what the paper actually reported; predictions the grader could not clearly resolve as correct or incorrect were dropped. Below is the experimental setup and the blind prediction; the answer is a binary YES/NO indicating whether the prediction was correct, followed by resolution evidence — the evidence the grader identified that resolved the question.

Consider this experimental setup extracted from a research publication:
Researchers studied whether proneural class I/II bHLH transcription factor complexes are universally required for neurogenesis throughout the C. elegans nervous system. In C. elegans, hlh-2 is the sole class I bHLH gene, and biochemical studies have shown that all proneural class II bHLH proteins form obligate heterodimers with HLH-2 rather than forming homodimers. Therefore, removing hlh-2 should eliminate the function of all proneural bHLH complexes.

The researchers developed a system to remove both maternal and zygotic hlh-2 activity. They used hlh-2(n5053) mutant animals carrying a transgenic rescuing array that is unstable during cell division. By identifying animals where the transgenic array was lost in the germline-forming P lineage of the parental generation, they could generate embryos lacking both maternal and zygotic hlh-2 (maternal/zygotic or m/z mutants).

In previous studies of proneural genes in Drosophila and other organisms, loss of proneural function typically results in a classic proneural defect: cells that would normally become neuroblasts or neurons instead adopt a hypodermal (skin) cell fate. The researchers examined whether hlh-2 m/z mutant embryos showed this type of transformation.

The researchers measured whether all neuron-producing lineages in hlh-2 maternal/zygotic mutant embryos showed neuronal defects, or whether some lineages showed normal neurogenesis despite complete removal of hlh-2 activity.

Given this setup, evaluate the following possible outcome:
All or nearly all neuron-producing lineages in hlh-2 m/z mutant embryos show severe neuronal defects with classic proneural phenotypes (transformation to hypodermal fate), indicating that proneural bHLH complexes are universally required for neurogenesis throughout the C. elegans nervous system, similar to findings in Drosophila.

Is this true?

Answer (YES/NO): NO